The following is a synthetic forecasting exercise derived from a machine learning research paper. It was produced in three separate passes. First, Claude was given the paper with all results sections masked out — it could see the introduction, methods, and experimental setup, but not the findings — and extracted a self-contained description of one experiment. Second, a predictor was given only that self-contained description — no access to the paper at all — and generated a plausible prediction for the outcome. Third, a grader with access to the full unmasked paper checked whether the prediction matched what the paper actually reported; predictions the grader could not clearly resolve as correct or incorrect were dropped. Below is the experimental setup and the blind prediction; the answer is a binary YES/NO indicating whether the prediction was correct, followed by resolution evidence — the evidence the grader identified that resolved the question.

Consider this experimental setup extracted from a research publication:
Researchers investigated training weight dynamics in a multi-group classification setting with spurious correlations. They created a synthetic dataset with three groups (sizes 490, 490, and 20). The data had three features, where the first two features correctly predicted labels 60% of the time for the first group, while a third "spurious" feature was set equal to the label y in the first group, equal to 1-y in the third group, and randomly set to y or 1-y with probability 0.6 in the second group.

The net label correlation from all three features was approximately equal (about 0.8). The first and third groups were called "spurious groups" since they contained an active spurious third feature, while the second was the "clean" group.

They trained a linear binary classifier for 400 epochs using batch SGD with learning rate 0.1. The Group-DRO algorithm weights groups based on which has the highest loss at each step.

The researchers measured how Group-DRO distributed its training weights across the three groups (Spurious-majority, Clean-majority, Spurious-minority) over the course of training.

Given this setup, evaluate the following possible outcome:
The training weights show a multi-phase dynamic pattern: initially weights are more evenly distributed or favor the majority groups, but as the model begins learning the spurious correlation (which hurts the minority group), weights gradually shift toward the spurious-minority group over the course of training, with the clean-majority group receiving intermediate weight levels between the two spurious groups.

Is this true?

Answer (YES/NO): NO